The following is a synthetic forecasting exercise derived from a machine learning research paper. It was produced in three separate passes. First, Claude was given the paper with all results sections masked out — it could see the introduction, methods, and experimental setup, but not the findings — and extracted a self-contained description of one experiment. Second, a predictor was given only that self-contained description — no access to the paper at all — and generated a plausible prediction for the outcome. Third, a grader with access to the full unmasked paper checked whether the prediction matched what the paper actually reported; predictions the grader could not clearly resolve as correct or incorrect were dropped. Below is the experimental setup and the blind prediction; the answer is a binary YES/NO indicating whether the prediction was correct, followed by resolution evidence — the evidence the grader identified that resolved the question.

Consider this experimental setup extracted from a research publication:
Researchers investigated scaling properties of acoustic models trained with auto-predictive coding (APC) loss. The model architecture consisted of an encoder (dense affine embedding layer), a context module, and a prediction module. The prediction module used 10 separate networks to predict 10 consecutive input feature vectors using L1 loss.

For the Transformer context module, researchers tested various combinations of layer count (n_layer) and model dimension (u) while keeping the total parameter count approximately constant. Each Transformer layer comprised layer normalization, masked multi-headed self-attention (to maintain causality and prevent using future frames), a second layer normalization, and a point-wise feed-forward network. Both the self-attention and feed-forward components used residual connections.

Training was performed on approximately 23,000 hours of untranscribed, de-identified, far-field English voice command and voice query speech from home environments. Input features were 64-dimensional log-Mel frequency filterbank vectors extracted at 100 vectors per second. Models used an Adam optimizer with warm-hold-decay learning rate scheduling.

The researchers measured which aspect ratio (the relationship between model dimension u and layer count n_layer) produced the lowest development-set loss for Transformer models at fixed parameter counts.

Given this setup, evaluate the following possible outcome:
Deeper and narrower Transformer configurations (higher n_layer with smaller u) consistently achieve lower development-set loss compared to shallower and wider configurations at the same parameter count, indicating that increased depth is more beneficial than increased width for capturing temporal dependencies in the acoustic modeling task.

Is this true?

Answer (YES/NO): NO